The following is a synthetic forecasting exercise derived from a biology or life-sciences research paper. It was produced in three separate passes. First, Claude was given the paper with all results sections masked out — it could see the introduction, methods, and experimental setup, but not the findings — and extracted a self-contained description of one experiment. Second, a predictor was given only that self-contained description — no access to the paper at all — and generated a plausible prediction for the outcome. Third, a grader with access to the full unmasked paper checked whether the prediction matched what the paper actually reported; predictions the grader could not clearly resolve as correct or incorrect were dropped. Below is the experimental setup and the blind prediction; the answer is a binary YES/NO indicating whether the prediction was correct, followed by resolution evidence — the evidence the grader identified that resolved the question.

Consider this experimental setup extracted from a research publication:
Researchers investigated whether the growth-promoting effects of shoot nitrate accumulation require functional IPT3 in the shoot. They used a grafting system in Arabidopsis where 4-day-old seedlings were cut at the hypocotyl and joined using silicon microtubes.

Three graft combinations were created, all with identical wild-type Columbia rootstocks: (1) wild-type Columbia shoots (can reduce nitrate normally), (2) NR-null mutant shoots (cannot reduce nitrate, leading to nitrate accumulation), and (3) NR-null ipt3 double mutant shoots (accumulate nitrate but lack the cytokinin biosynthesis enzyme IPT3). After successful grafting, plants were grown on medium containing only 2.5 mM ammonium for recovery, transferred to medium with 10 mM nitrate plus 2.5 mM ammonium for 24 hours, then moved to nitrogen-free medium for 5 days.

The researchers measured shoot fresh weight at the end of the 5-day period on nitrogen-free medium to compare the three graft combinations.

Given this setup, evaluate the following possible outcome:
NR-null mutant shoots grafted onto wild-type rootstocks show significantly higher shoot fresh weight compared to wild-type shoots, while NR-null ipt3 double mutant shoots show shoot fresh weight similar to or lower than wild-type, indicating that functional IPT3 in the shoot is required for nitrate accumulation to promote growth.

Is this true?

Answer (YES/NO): YES